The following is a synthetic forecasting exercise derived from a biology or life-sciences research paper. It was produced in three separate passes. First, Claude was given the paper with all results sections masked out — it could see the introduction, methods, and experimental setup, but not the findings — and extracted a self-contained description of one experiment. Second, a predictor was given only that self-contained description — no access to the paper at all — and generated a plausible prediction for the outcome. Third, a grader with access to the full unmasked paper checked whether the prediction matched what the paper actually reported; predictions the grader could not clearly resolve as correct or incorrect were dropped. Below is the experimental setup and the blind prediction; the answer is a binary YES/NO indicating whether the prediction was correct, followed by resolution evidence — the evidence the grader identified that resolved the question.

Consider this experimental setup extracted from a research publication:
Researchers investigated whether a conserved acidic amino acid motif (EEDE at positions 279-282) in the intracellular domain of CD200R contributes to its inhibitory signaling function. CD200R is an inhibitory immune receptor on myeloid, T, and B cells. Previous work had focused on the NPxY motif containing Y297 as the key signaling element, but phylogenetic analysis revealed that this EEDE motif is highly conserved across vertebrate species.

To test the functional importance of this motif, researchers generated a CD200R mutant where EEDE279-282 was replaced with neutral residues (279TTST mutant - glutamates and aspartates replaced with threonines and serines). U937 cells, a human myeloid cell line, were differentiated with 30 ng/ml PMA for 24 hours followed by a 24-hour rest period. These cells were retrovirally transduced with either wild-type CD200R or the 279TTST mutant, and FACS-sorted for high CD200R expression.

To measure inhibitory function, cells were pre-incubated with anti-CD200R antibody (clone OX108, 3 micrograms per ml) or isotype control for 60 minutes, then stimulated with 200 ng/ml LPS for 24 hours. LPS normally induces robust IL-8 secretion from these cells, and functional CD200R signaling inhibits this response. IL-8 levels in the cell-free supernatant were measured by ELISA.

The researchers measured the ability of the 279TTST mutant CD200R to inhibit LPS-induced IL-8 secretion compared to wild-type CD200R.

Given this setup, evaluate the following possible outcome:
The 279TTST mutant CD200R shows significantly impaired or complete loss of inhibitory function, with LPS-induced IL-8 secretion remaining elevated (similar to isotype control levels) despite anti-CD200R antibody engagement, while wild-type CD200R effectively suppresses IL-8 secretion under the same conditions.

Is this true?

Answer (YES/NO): YES